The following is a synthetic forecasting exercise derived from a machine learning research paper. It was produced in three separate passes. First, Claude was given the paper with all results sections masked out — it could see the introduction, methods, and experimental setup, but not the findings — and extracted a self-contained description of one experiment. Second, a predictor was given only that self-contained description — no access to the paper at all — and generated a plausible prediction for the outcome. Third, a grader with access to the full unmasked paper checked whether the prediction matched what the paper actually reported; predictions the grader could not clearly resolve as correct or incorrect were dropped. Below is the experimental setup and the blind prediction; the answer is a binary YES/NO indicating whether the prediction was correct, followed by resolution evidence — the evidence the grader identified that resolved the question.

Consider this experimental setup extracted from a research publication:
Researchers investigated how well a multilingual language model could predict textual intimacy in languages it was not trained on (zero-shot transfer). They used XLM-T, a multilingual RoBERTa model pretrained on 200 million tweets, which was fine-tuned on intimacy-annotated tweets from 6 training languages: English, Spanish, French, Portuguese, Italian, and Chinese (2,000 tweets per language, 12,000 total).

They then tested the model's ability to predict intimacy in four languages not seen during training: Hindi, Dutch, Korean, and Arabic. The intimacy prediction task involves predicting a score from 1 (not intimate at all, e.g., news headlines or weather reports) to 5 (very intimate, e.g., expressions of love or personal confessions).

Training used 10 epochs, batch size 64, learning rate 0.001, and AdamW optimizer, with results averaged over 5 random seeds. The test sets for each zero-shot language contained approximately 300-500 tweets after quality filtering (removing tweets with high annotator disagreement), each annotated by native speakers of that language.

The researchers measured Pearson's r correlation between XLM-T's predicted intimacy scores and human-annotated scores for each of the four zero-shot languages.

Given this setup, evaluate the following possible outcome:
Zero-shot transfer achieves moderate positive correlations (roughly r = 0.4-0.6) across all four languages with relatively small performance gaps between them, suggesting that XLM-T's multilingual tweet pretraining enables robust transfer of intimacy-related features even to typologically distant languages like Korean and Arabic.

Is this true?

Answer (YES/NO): NO